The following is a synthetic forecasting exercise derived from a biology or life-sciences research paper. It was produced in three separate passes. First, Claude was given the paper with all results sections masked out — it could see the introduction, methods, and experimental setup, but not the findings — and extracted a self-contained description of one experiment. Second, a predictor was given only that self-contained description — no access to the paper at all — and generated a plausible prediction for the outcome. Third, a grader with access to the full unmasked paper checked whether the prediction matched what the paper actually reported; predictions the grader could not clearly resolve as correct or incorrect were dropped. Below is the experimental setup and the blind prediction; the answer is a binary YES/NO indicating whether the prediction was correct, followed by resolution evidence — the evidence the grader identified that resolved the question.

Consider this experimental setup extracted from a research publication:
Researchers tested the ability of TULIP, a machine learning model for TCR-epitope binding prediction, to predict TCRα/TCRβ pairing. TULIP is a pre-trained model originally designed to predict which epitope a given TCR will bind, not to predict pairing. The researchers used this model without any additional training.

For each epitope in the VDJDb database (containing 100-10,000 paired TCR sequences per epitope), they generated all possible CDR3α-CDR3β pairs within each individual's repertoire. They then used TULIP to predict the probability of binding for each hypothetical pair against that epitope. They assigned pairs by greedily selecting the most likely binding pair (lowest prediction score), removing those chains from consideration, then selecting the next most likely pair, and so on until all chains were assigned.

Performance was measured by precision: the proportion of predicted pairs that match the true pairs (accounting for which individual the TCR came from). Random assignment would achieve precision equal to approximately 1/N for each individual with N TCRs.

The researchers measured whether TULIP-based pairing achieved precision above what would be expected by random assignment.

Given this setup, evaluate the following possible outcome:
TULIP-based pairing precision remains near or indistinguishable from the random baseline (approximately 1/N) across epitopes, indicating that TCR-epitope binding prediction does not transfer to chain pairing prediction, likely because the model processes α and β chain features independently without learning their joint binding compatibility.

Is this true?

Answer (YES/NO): NO